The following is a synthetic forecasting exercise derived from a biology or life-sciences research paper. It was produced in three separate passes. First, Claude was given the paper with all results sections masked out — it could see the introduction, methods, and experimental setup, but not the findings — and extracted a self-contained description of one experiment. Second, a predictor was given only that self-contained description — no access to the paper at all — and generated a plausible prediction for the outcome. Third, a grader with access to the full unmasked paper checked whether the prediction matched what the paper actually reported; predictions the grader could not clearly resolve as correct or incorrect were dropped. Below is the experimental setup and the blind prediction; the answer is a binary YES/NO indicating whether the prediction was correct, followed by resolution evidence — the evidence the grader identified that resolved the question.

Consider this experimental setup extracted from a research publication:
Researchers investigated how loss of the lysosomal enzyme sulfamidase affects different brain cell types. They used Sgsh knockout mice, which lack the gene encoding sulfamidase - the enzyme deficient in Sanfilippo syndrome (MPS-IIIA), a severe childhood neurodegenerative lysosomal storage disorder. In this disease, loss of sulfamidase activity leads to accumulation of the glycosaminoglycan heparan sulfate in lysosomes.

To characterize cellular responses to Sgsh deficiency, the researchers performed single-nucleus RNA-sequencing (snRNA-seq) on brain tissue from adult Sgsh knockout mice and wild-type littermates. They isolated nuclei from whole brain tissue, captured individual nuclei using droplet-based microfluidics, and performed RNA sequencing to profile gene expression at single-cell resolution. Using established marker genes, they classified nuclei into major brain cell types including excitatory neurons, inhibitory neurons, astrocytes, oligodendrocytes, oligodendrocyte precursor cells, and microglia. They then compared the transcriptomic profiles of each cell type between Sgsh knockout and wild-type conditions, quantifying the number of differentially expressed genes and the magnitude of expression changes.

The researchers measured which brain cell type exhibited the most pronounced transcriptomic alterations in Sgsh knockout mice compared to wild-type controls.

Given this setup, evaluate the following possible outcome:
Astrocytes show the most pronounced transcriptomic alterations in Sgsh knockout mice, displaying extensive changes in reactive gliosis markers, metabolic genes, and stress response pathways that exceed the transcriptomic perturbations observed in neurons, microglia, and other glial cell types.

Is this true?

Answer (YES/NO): NO